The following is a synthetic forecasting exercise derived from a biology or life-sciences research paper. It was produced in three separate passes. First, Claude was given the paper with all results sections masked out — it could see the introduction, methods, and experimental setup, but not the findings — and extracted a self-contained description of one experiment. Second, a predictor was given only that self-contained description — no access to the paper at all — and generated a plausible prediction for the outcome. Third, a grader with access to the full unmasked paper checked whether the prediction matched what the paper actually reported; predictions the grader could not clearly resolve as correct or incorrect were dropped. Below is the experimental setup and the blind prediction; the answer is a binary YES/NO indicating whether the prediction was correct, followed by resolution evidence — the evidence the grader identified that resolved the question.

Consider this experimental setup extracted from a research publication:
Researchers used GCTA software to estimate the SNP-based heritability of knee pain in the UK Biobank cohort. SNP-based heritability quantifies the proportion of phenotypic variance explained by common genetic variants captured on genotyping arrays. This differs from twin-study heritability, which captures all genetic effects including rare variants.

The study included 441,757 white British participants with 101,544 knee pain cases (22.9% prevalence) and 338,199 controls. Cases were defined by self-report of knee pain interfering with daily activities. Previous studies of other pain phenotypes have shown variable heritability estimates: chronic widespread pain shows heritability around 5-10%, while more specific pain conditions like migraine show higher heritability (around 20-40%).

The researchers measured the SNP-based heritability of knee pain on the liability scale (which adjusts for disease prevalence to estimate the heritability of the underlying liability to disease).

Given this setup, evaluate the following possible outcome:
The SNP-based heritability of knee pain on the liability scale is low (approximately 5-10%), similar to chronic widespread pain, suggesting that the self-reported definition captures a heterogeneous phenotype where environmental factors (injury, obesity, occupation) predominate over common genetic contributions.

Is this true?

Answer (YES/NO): NO